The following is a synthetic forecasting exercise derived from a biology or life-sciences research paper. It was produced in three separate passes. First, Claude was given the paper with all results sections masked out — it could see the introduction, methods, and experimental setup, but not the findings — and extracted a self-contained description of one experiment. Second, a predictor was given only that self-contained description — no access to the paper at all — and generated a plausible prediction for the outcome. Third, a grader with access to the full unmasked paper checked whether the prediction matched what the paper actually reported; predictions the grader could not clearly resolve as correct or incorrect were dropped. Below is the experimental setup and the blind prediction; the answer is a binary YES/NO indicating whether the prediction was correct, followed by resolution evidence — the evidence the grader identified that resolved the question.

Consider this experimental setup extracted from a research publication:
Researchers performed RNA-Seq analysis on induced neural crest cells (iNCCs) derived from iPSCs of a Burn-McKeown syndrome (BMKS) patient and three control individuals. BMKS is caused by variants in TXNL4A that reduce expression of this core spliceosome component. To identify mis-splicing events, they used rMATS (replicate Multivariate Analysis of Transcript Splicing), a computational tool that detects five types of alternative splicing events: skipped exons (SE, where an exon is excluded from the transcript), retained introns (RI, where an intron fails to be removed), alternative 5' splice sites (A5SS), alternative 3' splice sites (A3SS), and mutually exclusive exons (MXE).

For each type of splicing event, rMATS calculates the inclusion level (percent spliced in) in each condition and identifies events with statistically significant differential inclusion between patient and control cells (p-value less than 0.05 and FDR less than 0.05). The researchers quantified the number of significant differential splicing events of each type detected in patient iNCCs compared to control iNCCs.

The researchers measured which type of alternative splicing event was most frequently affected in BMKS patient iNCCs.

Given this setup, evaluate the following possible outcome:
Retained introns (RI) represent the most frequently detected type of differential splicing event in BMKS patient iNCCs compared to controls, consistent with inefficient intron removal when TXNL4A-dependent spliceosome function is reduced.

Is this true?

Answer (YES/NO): NO